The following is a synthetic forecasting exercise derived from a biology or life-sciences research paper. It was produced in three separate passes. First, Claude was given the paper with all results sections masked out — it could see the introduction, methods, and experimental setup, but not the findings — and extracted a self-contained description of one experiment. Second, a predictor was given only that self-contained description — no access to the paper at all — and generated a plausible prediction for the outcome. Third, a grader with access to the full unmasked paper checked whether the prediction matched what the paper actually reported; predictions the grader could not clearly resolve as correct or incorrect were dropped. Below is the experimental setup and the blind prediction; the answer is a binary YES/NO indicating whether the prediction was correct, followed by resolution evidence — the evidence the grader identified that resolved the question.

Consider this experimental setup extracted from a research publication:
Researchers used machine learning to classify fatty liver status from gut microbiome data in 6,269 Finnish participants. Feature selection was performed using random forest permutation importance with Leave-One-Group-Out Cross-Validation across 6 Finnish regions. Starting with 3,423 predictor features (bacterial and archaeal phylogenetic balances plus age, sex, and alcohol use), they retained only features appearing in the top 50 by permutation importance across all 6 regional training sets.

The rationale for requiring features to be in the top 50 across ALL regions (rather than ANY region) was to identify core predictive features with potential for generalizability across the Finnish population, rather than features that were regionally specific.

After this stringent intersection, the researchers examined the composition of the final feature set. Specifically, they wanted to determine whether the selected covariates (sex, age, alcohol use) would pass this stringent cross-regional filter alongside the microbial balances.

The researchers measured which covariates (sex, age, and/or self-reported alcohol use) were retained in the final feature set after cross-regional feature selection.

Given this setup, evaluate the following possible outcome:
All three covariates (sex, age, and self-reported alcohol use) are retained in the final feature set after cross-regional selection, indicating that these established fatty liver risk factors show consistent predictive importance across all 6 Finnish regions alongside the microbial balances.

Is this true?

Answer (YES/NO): NO